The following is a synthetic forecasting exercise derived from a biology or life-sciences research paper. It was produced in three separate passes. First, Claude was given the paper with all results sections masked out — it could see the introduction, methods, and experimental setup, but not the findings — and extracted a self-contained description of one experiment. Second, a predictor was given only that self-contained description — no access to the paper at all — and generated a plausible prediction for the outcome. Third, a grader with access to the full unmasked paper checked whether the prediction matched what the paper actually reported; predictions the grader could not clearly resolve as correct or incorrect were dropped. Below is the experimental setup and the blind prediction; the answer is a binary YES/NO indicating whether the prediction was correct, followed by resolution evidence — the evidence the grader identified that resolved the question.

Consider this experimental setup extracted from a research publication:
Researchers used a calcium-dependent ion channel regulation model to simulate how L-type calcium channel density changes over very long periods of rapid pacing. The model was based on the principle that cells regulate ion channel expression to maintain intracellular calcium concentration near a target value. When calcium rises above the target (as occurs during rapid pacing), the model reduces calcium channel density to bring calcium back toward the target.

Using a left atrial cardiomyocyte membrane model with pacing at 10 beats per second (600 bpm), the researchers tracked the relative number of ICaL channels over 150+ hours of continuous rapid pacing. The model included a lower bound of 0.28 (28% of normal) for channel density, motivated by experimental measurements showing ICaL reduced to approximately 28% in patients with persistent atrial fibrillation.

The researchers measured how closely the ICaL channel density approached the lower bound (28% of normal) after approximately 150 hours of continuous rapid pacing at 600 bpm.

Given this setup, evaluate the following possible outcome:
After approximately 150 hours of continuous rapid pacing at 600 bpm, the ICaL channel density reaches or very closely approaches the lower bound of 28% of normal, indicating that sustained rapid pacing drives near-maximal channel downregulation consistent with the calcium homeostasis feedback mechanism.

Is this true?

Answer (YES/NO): YES